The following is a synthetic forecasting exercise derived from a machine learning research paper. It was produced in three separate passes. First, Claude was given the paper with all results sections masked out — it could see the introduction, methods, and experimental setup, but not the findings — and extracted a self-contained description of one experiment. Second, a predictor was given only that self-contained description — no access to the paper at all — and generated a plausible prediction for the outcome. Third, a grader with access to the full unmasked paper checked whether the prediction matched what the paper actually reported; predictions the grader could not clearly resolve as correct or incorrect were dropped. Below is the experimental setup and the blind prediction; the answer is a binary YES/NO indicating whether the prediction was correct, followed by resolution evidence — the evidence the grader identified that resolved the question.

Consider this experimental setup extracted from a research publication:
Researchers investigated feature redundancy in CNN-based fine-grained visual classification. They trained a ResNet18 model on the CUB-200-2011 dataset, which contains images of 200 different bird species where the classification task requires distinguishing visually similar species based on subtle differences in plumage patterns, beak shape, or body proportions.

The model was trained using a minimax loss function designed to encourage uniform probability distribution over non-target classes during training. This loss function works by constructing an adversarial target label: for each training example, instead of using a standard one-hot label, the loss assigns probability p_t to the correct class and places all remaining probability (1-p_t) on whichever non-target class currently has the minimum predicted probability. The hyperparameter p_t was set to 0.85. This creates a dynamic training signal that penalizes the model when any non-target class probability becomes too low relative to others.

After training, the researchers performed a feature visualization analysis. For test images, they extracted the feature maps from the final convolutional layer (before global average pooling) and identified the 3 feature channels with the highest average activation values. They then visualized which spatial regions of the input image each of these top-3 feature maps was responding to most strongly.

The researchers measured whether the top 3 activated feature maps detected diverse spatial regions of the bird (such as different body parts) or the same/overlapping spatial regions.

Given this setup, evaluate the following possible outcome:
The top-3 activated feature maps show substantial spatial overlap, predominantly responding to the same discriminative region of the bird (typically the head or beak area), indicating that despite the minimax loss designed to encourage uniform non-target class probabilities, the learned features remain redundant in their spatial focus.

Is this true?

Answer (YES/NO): YES